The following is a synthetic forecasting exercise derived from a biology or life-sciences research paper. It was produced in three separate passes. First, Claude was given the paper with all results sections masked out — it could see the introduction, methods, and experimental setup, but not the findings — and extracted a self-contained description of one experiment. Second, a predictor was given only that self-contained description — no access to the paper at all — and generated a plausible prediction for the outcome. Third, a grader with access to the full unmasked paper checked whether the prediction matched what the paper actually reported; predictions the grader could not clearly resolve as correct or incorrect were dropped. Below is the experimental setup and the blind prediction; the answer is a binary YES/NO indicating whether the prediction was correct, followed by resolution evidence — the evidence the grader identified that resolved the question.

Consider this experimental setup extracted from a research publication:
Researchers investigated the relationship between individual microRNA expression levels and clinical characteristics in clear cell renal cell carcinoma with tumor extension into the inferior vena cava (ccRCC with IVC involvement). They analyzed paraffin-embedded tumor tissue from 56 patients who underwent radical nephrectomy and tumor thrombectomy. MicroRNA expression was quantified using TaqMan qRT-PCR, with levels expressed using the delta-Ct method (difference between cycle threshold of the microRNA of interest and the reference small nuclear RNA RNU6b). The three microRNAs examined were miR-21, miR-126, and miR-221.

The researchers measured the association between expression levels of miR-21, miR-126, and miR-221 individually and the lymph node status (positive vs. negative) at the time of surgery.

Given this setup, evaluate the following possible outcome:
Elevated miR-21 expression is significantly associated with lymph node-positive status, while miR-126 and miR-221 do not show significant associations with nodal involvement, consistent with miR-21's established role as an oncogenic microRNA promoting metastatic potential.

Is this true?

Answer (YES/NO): NO